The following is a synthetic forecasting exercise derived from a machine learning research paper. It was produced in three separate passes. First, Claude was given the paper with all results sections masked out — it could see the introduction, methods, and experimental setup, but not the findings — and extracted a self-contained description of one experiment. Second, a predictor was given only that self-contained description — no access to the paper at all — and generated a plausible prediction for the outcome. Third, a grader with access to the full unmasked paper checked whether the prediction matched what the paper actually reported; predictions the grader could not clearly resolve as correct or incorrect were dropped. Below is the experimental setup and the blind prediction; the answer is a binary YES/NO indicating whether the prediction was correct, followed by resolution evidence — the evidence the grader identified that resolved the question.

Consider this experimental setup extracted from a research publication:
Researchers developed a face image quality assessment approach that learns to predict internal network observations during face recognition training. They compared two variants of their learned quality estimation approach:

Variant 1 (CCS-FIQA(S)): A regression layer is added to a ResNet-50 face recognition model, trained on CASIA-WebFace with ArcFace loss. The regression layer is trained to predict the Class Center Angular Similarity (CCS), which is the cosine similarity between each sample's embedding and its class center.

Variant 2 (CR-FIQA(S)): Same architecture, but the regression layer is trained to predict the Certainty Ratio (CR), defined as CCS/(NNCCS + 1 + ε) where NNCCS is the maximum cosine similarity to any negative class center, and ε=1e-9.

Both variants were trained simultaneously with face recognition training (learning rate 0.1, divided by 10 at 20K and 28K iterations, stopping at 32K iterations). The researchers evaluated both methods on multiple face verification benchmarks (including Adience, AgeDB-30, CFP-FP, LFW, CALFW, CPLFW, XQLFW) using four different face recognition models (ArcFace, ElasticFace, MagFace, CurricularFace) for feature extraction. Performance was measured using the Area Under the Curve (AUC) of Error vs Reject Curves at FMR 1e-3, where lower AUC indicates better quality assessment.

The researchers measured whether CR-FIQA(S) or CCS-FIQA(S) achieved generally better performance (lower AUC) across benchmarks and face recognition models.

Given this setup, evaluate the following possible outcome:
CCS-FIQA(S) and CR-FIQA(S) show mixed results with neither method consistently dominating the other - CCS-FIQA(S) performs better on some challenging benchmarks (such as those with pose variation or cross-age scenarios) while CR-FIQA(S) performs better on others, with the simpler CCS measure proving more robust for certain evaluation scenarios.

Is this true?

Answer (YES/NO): NO